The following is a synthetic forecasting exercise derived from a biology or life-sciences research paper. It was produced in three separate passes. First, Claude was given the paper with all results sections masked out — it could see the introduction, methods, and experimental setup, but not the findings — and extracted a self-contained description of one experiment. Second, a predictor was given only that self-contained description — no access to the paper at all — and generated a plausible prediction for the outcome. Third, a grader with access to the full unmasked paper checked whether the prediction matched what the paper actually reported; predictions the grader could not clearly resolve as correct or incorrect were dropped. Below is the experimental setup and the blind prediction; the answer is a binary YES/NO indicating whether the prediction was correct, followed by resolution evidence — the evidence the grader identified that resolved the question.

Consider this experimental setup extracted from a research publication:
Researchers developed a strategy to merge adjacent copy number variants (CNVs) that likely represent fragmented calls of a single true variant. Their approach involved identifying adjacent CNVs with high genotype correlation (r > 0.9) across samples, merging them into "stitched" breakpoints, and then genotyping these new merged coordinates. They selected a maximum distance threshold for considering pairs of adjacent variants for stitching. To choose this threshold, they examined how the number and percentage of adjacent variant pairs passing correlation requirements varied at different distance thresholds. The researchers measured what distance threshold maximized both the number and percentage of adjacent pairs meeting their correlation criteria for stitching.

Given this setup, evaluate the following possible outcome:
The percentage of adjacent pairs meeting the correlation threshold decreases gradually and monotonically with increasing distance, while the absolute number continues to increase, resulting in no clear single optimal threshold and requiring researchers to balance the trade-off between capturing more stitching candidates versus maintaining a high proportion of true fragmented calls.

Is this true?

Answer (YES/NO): NO